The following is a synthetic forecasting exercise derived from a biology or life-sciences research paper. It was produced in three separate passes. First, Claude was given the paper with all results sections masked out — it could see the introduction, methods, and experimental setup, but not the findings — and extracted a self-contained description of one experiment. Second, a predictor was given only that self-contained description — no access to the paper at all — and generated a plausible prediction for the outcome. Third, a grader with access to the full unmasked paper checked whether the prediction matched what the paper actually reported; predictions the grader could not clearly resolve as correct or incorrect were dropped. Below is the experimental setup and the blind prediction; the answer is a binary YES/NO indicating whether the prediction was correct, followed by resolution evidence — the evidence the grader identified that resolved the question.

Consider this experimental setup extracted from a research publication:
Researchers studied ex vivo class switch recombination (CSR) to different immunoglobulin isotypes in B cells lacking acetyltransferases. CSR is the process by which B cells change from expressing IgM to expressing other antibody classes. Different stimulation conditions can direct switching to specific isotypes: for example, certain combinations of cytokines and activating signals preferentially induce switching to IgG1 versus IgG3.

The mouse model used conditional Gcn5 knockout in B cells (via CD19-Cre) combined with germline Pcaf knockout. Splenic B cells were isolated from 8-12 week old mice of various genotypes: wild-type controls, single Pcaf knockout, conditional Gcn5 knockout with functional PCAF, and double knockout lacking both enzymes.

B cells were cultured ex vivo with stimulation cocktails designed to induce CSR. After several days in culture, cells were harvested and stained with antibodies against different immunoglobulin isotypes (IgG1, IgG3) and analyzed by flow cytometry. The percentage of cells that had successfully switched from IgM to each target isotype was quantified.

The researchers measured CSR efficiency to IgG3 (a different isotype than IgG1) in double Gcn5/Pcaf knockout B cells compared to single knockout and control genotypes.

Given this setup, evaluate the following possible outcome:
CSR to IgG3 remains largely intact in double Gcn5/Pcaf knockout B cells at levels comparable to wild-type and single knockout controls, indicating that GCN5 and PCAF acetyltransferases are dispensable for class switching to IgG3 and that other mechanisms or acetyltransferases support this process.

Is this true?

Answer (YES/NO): NO